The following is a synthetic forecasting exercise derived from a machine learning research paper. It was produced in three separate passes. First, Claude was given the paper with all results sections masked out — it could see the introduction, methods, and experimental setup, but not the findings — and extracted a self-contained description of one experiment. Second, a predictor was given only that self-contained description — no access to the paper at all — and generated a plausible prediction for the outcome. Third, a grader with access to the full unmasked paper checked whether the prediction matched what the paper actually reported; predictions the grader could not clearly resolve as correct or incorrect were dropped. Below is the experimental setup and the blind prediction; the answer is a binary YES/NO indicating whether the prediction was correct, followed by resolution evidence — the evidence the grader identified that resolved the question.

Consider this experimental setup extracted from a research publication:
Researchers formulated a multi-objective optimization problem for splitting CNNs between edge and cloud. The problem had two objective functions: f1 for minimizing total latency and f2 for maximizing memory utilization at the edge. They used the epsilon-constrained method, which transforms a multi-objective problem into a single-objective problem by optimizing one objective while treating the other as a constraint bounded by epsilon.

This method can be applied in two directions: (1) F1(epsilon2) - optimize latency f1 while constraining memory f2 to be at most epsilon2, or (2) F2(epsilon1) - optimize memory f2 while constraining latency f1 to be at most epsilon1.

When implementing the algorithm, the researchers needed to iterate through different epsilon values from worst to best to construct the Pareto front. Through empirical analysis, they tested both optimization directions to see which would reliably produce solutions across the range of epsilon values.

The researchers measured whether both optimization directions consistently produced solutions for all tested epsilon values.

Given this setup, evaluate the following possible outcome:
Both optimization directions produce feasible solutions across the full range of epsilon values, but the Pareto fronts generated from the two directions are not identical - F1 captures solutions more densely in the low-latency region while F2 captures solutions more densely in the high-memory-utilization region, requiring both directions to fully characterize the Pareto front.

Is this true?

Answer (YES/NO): NO